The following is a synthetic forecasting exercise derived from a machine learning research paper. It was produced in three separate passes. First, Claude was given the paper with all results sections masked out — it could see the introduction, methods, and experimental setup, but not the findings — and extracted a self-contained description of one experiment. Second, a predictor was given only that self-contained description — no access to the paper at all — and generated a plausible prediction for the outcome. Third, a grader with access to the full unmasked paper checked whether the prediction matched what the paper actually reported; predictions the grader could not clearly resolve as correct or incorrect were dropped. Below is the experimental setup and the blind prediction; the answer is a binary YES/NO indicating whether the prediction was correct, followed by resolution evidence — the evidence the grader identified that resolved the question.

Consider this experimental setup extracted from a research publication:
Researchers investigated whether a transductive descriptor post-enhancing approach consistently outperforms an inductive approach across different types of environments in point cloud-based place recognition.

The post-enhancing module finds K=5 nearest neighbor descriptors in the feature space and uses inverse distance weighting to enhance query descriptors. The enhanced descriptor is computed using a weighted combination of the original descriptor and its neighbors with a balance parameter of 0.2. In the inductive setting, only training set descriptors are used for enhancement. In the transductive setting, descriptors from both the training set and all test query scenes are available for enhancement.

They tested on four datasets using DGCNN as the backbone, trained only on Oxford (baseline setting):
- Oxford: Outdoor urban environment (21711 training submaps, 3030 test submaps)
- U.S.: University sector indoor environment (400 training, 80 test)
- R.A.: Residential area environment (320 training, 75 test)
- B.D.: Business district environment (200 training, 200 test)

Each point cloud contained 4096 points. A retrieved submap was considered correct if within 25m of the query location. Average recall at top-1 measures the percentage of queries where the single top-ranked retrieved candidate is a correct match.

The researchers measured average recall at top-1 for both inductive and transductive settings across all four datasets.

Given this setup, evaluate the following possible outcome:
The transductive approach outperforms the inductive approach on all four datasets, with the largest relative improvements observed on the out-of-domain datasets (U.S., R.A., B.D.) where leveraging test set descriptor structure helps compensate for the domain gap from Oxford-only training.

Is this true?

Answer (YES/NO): NO